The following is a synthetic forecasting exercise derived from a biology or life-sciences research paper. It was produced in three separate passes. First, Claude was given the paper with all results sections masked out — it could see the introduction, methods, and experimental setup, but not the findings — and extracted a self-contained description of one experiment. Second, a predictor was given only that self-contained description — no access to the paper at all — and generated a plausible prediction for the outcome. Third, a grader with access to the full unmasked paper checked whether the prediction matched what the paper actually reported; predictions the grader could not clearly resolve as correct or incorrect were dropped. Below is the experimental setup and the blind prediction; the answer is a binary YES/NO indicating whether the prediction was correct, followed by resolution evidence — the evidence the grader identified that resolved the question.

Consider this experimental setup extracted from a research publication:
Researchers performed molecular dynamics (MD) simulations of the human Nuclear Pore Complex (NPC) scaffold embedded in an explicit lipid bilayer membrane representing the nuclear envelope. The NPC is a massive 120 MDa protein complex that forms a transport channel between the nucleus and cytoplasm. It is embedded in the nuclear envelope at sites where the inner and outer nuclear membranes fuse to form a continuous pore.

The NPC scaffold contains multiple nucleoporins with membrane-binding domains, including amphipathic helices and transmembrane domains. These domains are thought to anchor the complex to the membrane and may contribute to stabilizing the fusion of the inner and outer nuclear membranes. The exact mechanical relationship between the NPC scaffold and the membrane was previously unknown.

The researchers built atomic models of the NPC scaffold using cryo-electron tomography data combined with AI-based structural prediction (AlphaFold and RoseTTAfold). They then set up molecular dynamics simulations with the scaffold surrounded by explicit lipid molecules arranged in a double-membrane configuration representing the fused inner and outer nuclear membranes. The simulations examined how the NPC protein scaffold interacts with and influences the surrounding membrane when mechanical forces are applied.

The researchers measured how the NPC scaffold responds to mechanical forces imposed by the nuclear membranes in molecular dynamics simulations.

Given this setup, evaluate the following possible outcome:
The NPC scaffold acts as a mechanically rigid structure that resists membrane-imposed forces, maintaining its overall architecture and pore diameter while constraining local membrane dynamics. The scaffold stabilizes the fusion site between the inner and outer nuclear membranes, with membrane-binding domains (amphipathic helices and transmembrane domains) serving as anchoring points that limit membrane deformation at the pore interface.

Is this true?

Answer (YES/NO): NO